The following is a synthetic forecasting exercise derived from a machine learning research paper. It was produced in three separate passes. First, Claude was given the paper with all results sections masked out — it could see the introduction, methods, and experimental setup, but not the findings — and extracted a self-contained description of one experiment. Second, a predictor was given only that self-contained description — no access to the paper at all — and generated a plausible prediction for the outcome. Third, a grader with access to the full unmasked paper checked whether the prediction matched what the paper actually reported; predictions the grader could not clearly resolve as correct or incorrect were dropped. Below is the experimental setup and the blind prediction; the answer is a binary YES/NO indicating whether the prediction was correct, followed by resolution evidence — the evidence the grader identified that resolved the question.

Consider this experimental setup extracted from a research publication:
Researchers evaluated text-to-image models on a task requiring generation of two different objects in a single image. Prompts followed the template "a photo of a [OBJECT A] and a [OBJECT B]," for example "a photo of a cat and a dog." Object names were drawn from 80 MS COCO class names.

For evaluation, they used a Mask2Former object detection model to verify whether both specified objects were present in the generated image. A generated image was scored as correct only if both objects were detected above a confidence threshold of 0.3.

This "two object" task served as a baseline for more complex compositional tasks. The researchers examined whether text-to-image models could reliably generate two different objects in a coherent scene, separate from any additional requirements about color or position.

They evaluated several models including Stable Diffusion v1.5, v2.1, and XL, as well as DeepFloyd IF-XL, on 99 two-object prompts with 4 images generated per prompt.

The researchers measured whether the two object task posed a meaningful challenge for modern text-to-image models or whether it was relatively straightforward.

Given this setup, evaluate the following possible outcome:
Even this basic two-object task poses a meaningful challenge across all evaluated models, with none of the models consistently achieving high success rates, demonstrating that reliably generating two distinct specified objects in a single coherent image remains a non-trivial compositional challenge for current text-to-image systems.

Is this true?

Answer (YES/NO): YES